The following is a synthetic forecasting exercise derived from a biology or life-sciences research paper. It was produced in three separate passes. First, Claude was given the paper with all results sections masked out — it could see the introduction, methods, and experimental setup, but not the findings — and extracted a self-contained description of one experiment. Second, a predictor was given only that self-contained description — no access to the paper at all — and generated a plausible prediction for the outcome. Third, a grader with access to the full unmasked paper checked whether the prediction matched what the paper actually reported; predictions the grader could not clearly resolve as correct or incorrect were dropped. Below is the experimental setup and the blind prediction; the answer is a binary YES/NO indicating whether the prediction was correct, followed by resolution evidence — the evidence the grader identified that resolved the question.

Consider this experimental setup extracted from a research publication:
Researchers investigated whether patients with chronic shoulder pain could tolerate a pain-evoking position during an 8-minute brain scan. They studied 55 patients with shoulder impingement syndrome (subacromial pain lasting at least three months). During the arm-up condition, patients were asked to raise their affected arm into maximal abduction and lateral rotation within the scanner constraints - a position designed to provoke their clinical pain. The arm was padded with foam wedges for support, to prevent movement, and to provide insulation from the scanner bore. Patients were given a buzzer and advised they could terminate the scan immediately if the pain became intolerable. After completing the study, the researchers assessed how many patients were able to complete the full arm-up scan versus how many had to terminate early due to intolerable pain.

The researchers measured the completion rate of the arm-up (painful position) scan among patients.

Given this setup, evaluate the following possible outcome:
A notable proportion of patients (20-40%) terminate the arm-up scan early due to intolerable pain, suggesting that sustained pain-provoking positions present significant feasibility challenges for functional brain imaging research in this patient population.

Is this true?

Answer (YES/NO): NO